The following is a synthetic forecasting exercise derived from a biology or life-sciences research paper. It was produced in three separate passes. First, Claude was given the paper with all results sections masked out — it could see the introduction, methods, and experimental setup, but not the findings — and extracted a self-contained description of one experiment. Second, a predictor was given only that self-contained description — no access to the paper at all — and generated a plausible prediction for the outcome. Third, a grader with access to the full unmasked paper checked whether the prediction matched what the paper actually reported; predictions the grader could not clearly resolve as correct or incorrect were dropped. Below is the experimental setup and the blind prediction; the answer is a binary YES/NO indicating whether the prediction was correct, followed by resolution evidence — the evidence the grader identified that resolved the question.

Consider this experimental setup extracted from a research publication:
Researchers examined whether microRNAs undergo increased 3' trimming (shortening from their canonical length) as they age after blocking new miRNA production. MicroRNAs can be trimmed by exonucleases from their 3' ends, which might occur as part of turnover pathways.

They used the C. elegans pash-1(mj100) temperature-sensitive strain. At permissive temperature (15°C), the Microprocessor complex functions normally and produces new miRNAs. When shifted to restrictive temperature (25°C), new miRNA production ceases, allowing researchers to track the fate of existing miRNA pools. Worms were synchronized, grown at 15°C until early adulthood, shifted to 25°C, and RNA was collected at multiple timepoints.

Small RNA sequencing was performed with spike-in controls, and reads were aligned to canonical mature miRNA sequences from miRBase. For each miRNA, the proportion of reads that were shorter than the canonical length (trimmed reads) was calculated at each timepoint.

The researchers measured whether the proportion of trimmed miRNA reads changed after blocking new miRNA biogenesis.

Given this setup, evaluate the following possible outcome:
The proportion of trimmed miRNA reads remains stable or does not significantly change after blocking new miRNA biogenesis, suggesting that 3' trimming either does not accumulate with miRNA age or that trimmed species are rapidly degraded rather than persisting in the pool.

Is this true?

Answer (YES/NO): NO